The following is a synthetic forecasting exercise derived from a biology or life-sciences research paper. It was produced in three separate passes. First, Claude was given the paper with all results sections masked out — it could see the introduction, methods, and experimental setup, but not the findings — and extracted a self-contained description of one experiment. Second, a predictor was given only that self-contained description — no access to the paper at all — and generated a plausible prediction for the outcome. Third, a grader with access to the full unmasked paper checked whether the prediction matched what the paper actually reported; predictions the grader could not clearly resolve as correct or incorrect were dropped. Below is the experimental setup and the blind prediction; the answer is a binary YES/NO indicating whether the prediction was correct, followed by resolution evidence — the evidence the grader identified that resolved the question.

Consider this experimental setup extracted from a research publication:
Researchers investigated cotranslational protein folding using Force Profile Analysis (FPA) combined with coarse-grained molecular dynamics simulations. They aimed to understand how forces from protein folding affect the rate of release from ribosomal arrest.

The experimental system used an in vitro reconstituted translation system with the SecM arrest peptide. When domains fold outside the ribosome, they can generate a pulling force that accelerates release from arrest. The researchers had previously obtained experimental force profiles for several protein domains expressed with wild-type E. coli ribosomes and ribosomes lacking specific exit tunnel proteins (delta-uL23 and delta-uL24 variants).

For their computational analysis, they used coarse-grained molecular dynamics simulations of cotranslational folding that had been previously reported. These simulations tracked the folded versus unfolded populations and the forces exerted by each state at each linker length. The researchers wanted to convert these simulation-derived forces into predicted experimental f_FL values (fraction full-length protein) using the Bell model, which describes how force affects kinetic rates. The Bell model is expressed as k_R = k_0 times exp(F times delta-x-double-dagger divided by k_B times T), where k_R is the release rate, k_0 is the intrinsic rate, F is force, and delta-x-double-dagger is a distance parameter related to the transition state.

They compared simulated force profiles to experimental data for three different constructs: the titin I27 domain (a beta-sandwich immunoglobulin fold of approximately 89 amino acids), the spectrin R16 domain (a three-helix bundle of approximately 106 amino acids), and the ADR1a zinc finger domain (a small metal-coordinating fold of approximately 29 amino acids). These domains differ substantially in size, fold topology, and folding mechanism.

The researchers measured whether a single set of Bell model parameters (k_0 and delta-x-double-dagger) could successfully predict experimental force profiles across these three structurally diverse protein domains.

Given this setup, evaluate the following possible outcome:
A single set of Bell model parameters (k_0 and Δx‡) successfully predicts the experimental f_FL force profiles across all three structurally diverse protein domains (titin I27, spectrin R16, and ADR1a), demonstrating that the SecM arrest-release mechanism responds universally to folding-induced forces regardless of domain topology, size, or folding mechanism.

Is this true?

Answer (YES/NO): YES